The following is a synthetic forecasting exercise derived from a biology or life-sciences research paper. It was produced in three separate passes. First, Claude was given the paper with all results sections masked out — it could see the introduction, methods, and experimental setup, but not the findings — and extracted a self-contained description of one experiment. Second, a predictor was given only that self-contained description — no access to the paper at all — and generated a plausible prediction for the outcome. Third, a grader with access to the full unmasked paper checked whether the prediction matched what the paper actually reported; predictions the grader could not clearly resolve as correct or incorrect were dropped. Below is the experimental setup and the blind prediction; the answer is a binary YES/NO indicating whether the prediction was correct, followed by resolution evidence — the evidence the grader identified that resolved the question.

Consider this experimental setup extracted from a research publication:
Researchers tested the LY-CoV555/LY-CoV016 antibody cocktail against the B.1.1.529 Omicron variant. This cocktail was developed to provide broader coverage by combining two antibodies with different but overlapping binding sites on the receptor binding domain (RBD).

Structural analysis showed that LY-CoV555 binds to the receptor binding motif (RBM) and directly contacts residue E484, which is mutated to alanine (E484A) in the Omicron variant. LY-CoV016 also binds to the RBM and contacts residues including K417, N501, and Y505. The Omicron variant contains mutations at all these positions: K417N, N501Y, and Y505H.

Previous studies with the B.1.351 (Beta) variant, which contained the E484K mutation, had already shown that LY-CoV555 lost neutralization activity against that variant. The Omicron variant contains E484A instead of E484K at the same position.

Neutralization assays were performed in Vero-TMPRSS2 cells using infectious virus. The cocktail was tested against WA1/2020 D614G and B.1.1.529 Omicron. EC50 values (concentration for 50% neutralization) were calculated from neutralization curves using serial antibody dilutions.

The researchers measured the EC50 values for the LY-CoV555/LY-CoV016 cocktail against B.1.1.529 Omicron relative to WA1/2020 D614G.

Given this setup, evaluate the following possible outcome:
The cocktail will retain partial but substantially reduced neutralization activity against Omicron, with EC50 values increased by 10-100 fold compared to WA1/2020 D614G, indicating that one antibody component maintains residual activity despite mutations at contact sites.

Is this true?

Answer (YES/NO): NO